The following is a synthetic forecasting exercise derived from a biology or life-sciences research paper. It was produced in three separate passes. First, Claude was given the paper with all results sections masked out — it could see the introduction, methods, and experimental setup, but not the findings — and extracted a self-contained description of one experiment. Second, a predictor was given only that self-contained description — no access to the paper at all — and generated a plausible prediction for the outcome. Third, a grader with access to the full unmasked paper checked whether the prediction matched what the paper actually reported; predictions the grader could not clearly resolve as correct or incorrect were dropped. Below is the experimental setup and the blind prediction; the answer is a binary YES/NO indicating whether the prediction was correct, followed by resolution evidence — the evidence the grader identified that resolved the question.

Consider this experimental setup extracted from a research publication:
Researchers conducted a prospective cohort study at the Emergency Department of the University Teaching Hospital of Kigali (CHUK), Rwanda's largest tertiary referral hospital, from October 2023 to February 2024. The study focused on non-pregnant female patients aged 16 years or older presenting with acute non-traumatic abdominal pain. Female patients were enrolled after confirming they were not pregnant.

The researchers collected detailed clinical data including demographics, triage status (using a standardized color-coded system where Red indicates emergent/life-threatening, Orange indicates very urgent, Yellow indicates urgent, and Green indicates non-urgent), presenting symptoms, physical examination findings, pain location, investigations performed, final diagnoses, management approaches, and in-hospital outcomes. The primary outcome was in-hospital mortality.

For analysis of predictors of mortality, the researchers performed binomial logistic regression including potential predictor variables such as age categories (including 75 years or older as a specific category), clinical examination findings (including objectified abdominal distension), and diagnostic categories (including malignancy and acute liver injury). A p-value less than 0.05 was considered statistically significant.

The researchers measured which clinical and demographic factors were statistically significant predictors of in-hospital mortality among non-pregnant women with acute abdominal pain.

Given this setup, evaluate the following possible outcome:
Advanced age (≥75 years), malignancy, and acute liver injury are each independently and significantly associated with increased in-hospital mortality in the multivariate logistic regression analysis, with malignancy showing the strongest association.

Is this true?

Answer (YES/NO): YES